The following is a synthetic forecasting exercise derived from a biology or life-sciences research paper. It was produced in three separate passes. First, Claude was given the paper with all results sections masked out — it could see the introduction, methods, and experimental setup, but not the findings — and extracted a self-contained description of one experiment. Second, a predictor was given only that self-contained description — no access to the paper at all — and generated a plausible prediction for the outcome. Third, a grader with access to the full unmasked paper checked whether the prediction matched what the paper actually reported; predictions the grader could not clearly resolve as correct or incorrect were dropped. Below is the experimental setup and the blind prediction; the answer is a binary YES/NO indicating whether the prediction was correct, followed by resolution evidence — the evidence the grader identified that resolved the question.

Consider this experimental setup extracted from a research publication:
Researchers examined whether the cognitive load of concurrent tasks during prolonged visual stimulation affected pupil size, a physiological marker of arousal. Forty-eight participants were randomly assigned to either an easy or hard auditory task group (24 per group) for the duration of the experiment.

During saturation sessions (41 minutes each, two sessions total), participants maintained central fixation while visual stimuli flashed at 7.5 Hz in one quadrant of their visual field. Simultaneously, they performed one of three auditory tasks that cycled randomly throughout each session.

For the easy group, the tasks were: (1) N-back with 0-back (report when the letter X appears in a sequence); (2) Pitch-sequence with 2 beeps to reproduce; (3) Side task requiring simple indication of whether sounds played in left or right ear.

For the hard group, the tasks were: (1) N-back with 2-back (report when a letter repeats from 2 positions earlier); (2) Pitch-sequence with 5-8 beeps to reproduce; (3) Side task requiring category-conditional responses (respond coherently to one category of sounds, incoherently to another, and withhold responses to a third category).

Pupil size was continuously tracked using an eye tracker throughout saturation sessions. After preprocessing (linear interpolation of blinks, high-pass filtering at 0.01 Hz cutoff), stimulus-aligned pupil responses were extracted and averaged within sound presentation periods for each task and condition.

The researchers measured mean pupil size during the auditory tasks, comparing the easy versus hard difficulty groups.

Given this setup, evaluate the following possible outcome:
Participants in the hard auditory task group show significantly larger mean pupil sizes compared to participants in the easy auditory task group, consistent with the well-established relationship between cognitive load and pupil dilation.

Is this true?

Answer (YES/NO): NO